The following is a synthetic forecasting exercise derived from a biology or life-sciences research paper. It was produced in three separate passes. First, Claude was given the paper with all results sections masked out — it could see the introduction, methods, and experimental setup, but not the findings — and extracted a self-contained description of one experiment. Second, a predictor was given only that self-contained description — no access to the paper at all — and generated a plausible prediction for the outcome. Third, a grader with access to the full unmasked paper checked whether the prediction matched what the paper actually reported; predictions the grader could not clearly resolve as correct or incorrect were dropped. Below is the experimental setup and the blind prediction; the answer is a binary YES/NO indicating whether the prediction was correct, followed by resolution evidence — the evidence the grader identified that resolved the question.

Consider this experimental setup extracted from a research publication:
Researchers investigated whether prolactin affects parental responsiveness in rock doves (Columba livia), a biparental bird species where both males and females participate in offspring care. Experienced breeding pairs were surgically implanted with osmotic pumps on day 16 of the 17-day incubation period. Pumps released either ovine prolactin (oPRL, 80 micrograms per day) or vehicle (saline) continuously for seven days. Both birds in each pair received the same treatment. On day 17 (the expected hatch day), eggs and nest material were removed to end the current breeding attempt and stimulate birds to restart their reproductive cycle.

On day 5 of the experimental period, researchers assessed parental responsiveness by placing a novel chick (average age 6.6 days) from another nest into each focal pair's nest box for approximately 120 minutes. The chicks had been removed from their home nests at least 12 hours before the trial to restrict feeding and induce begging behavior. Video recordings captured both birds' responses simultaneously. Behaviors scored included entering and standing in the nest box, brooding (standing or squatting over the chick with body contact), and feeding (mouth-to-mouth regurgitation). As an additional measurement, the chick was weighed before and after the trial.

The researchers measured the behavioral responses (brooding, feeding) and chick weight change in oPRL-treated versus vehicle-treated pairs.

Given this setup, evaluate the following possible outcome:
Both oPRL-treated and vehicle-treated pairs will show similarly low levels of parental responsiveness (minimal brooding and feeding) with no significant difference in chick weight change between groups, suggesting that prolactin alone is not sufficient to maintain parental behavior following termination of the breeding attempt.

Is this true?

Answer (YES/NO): NO